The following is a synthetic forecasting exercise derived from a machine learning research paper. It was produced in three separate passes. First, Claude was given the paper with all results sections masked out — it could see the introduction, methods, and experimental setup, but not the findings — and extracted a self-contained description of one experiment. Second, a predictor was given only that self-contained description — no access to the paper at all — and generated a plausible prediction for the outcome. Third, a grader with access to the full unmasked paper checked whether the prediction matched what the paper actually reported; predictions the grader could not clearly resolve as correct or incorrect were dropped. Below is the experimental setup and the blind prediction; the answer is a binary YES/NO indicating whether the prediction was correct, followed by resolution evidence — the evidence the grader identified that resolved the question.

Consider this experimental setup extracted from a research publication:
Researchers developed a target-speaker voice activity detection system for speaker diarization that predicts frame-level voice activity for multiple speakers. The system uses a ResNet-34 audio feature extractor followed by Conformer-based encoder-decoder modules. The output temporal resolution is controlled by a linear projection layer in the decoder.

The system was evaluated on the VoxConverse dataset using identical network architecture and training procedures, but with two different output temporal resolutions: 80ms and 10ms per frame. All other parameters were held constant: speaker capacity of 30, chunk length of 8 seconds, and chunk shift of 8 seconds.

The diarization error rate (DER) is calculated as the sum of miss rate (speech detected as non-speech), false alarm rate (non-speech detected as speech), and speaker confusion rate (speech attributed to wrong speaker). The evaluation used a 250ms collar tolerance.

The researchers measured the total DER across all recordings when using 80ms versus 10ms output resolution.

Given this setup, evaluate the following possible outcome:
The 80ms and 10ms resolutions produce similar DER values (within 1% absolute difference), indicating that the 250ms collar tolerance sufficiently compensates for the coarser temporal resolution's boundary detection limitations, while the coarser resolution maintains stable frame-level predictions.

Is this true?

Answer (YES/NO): YES